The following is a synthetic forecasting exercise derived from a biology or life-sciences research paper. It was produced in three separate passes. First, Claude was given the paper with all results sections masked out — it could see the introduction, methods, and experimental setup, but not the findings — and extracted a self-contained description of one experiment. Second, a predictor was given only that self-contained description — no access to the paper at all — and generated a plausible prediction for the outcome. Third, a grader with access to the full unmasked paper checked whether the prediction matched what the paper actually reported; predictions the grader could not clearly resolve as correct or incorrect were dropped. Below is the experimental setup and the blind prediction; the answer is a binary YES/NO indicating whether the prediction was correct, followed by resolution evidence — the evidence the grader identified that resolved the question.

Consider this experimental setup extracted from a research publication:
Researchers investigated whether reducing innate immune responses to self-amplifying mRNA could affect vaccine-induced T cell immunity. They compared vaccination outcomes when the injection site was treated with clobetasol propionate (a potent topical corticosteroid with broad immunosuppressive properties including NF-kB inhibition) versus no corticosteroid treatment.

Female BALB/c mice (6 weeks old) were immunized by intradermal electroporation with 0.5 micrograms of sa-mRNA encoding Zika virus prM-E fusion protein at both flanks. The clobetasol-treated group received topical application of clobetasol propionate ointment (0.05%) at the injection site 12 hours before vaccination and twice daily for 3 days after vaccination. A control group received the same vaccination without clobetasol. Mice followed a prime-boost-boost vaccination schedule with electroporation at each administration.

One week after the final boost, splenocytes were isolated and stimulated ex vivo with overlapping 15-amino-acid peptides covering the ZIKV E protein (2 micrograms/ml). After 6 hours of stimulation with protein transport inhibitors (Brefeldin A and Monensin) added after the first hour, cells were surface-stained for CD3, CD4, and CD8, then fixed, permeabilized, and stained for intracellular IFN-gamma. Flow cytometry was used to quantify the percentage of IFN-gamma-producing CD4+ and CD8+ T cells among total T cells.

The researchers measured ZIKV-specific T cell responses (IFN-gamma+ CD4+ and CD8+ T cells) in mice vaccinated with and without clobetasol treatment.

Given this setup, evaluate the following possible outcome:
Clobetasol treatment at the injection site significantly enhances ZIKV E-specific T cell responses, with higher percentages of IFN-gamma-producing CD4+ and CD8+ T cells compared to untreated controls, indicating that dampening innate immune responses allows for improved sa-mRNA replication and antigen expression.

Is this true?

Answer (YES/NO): NO